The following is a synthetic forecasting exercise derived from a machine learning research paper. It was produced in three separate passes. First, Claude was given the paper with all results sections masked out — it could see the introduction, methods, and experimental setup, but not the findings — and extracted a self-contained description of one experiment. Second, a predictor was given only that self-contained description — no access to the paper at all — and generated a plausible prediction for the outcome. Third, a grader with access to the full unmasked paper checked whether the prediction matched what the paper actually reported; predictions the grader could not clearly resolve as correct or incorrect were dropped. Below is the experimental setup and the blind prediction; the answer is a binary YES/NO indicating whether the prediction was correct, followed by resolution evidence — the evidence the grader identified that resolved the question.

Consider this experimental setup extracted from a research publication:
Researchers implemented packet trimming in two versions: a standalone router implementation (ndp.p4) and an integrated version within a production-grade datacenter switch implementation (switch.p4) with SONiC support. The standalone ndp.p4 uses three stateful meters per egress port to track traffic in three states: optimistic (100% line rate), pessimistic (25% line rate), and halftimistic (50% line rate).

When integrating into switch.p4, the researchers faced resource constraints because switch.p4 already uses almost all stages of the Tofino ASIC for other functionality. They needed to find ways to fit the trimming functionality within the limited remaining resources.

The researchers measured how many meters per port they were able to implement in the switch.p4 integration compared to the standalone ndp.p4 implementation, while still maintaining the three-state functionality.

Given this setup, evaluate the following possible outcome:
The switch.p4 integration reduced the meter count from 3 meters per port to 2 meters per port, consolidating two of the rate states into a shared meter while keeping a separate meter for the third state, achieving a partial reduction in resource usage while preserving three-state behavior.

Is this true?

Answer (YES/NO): YES